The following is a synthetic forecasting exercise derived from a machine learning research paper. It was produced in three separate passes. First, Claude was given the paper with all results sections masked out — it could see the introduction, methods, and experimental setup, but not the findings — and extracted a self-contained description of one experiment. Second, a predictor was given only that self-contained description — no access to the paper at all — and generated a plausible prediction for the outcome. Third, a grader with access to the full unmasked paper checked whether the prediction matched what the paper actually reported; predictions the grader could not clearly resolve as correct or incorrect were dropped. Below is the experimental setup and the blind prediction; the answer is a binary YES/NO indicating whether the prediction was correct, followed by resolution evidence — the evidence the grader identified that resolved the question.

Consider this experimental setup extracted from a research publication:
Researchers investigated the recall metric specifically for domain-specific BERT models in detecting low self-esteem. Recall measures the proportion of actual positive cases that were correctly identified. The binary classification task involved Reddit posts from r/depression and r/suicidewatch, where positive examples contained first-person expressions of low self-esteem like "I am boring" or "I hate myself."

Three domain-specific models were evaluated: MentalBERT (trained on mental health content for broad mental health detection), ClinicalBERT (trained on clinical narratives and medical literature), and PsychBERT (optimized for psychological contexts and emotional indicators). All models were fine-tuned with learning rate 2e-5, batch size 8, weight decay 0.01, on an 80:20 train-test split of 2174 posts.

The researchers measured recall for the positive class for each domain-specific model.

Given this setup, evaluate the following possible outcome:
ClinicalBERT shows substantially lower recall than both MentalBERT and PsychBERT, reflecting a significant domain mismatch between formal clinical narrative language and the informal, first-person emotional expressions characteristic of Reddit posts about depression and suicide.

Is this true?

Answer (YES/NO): NO